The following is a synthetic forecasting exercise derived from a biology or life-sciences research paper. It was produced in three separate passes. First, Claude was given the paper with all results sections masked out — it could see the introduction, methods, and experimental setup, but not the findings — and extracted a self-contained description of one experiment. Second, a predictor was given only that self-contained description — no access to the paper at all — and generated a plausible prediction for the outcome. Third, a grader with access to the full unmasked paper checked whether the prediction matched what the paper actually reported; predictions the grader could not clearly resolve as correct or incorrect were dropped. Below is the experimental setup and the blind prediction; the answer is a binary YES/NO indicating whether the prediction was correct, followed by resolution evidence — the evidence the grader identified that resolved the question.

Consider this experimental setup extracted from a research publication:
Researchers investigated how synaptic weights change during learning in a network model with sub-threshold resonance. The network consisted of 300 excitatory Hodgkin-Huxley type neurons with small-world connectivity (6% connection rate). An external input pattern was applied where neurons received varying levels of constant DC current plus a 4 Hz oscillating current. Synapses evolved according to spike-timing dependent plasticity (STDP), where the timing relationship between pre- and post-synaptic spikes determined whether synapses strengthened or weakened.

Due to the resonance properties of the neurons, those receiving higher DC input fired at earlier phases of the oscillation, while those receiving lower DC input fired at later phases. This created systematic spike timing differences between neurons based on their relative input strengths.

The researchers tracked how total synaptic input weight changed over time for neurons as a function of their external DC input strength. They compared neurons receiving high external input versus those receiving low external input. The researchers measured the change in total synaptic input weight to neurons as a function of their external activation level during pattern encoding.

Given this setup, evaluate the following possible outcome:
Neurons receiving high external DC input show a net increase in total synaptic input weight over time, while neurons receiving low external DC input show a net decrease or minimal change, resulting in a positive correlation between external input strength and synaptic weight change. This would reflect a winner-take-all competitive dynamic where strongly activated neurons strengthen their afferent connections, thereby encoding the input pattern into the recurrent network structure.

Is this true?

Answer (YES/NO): NO